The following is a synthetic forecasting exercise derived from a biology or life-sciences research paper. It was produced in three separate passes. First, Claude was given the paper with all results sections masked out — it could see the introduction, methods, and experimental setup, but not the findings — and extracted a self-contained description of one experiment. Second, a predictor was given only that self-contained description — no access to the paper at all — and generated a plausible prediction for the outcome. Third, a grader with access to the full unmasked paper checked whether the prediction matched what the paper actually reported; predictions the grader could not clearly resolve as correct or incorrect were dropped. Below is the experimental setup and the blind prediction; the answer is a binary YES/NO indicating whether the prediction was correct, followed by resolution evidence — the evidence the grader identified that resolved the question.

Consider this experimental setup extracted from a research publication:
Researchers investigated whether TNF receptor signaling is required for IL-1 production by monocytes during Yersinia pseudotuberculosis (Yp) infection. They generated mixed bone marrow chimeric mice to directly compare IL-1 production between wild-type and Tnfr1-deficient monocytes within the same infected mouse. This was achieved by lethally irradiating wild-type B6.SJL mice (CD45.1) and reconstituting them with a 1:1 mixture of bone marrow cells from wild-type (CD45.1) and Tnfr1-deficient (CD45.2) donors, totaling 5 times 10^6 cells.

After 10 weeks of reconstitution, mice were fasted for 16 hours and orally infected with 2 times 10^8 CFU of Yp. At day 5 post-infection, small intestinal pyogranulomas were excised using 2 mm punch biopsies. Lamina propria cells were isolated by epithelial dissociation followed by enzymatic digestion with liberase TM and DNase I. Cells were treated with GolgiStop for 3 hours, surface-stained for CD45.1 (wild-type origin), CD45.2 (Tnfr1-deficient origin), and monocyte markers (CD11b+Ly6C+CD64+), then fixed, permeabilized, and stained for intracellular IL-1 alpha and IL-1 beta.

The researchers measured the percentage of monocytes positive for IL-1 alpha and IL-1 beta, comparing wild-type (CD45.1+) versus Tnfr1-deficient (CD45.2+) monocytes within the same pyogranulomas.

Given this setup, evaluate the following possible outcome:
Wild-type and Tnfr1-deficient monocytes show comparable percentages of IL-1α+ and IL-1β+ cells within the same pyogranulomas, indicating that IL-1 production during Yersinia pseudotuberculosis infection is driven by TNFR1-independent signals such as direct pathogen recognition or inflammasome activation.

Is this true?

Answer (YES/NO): NO